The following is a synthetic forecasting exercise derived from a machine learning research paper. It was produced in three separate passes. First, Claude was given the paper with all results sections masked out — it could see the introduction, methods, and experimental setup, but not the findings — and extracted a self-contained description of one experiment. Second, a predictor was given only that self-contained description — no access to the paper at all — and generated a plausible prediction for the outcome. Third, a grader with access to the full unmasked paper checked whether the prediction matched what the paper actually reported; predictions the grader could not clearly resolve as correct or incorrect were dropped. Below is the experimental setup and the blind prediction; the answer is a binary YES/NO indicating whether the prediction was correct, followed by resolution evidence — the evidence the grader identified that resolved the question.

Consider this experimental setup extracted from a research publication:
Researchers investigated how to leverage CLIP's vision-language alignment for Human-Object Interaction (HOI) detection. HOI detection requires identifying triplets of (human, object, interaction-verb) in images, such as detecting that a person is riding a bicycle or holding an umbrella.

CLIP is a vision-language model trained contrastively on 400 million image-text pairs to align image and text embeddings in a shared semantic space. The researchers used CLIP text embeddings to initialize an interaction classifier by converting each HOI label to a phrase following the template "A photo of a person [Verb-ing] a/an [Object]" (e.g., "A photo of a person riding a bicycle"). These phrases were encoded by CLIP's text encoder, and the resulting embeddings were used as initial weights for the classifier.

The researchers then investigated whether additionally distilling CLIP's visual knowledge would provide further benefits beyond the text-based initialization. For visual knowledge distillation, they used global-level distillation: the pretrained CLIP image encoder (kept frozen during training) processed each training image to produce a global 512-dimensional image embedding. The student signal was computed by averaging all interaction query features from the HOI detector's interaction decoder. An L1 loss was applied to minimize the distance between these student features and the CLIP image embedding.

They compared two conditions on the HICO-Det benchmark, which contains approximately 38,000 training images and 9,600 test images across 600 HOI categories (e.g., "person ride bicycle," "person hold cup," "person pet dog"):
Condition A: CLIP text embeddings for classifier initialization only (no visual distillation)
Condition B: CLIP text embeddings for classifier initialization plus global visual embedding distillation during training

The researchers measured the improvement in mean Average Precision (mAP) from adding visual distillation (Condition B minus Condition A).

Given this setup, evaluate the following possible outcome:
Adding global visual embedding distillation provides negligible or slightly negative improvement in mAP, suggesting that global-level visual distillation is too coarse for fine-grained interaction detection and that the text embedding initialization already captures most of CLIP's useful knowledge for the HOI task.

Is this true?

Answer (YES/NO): NO